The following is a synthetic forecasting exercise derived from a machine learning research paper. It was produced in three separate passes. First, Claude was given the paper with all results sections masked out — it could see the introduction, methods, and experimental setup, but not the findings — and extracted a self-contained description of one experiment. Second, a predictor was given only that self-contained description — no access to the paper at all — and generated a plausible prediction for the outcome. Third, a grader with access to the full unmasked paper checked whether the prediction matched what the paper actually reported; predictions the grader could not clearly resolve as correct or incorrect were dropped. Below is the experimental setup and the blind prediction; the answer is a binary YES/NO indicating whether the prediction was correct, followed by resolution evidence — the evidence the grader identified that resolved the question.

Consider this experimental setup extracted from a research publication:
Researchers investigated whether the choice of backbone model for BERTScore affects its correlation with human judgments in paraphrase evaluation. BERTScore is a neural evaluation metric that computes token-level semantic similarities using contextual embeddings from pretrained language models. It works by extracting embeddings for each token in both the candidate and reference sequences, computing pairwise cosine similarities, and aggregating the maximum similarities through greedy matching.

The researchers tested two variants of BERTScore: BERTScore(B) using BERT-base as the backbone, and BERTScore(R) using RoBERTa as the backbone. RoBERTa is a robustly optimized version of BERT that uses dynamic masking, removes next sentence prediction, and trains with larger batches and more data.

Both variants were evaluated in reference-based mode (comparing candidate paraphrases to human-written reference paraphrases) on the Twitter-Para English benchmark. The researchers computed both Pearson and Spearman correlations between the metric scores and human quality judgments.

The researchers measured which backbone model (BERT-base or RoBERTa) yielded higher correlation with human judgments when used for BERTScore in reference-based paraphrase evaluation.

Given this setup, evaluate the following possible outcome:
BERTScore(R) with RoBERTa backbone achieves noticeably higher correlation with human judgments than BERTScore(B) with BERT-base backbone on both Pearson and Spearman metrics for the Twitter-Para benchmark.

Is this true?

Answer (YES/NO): NO